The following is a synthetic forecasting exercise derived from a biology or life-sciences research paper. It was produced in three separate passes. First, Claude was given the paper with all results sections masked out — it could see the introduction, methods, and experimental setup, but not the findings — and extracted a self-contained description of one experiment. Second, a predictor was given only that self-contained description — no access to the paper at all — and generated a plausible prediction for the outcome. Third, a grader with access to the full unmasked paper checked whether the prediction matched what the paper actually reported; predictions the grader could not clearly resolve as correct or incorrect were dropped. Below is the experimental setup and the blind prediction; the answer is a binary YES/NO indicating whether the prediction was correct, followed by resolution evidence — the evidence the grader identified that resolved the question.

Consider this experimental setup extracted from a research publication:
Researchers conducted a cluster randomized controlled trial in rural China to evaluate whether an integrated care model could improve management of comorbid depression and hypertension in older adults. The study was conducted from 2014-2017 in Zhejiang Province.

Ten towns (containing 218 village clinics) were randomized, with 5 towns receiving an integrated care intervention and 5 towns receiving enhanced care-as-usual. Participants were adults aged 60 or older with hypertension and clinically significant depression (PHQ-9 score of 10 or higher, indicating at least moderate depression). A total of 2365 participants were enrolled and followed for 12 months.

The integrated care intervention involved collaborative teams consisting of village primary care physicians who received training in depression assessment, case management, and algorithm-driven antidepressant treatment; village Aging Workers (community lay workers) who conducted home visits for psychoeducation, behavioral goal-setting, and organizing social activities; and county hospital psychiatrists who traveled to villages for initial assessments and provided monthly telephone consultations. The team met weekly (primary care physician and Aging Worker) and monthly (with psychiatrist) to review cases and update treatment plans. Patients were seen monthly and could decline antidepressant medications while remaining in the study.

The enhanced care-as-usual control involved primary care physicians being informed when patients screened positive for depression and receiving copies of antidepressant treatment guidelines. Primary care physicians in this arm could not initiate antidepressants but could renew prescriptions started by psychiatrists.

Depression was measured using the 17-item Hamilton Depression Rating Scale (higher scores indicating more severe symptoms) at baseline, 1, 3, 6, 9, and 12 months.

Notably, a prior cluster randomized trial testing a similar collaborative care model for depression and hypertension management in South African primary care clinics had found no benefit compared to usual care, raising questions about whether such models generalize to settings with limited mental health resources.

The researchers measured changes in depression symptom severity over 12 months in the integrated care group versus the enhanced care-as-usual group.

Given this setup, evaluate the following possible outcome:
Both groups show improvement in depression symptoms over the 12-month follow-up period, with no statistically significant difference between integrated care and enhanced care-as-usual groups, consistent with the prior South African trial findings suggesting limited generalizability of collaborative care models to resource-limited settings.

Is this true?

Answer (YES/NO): NO